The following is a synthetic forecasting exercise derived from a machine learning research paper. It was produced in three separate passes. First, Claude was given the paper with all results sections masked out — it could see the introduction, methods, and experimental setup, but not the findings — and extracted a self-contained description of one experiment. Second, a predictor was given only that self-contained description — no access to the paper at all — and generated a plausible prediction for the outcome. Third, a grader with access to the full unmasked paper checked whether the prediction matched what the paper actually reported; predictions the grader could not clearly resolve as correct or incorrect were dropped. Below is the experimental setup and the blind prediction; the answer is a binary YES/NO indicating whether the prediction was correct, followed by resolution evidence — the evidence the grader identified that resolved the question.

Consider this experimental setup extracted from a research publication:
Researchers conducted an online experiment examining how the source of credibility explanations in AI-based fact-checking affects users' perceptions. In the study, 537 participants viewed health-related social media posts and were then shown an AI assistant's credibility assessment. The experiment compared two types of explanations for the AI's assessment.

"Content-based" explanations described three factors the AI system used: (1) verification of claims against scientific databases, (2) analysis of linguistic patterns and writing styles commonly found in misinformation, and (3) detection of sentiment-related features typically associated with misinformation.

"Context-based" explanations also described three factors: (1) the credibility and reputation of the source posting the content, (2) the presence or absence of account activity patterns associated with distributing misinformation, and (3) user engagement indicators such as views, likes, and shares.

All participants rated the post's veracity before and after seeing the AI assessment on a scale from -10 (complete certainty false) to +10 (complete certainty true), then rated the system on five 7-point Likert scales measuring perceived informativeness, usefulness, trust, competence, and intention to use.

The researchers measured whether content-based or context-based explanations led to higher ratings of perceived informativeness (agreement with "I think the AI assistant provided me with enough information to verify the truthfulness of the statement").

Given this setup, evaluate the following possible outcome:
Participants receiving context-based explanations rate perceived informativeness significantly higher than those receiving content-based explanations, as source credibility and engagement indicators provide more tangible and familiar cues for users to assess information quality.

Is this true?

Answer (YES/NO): NO